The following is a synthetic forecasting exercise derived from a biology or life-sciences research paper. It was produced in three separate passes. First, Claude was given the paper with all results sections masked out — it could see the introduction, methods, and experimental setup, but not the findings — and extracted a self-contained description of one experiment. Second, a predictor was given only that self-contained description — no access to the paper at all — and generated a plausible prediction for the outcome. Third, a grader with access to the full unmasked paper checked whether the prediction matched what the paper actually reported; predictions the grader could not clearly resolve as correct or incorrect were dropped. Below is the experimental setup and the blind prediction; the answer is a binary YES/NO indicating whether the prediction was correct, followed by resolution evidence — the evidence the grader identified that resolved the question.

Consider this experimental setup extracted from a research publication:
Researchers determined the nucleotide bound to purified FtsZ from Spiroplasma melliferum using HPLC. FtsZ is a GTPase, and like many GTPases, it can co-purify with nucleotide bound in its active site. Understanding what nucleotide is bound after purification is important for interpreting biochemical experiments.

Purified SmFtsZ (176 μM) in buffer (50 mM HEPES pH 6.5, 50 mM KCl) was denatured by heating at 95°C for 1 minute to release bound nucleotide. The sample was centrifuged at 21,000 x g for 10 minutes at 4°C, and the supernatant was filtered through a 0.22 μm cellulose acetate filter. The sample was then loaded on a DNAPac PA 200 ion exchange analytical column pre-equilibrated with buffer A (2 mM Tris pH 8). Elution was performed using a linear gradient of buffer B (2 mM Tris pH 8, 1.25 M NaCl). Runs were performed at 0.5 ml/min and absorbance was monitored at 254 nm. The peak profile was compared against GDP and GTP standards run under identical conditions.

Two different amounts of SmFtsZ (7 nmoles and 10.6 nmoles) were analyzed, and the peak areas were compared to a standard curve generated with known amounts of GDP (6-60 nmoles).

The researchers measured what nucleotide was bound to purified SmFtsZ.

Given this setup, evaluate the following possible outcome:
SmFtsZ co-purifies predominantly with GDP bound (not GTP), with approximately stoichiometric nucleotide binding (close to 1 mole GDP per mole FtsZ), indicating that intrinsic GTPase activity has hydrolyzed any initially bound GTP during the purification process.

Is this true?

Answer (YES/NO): YES